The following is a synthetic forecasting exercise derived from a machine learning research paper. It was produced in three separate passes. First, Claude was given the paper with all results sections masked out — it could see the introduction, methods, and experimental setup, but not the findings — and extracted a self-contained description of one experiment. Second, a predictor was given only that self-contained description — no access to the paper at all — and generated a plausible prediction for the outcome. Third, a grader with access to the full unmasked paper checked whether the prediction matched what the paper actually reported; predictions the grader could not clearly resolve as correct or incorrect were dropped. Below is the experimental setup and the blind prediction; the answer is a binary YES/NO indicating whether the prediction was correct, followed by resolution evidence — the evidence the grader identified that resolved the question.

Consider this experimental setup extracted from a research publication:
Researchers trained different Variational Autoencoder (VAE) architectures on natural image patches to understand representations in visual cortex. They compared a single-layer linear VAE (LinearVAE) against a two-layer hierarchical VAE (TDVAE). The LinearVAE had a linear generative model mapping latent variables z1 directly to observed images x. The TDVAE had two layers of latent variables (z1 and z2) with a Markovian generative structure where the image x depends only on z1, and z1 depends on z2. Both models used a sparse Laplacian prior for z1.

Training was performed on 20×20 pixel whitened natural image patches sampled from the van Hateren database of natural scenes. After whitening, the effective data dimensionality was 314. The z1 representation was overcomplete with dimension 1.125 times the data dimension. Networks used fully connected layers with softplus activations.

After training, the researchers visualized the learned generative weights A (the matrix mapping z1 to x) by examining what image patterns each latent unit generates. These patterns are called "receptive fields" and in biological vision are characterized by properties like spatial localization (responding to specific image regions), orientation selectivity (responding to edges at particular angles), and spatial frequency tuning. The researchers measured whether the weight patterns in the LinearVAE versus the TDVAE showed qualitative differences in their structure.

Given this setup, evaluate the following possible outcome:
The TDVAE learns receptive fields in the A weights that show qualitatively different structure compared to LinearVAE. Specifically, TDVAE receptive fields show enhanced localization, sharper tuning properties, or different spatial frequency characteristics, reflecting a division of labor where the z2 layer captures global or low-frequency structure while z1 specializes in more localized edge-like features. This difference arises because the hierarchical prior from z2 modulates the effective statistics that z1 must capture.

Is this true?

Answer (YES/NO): NO